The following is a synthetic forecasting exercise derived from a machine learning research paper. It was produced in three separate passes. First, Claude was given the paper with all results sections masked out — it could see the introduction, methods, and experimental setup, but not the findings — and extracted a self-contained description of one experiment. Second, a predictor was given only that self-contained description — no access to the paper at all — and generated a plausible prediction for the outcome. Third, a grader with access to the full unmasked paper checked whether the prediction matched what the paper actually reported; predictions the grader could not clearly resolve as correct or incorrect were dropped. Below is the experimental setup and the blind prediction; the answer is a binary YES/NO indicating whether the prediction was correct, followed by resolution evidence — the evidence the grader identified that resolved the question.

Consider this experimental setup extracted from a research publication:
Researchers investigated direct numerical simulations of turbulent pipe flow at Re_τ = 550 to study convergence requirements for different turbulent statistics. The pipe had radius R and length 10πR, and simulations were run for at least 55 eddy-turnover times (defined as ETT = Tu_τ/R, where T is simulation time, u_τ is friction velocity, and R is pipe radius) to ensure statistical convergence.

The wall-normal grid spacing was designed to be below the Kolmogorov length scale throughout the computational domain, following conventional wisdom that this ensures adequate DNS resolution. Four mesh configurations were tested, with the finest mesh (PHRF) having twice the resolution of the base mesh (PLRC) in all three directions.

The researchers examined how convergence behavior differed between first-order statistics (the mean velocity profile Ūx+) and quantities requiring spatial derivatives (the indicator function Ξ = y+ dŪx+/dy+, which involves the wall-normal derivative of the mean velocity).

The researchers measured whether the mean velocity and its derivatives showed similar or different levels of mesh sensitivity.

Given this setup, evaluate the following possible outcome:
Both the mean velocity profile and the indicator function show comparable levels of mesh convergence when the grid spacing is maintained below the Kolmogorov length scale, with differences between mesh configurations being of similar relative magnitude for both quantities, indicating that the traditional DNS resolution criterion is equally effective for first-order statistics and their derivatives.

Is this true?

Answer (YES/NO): NO